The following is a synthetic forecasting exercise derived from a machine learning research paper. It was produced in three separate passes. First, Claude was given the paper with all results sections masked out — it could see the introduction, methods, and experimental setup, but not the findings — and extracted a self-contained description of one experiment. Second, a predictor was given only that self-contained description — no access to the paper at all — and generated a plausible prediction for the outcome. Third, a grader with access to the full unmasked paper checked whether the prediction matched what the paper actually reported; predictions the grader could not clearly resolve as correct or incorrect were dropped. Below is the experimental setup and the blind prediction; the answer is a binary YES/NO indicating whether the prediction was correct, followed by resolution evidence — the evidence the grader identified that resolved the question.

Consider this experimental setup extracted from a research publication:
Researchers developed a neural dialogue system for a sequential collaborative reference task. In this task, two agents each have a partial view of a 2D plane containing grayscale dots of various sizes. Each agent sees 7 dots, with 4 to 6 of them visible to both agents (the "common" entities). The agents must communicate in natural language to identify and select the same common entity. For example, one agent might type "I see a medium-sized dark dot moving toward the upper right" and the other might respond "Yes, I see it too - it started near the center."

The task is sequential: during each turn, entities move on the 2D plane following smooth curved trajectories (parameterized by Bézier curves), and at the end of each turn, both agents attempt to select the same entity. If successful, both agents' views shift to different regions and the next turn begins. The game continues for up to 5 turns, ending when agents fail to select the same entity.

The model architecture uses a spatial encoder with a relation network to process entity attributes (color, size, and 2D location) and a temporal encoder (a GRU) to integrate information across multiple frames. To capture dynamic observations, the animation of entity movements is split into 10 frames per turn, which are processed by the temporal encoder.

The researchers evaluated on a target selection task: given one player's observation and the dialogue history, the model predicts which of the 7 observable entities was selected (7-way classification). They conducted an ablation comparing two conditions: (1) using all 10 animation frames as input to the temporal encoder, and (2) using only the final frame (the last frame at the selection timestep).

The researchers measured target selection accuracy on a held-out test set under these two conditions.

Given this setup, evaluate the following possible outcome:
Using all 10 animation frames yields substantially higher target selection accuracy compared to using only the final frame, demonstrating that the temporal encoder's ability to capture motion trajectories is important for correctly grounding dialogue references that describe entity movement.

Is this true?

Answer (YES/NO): NO